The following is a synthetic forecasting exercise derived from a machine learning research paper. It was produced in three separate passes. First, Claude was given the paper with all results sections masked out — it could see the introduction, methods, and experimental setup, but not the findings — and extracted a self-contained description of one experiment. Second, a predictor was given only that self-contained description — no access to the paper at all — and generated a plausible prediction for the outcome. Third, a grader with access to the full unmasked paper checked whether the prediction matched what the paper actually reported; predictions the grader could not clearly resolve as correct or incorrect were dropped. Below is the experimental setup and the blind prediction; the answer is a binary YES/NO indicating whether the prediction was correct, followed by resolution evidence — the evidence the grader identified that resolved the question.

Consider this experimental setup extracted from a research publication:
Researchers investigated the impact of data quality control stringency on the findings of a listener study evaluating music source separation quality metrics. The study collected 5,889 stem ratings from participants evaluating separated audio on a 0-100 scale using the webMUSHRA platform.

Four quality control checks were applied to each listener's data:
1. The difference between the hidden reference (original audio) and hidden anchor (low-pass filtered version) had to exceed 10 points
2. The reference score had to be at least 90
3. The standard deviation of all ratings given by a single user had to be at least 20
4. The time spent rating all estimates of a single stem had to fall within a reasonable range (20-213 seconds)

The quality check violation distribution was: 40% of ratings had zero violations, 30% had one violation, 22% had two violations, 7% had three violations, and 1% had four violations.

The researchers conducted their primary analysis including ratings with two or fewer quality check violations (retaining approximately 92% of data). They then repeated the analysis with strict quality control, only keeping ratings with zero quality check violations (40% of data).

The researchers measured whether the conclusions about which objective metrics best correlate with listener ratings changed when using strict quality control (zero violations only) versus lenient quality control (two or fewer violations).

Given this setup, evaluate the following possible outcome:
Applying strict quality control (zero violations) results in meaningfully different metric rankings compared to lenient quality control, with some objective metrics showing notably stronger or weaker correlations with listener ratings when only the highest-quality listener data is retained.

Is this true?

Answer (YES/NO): NO